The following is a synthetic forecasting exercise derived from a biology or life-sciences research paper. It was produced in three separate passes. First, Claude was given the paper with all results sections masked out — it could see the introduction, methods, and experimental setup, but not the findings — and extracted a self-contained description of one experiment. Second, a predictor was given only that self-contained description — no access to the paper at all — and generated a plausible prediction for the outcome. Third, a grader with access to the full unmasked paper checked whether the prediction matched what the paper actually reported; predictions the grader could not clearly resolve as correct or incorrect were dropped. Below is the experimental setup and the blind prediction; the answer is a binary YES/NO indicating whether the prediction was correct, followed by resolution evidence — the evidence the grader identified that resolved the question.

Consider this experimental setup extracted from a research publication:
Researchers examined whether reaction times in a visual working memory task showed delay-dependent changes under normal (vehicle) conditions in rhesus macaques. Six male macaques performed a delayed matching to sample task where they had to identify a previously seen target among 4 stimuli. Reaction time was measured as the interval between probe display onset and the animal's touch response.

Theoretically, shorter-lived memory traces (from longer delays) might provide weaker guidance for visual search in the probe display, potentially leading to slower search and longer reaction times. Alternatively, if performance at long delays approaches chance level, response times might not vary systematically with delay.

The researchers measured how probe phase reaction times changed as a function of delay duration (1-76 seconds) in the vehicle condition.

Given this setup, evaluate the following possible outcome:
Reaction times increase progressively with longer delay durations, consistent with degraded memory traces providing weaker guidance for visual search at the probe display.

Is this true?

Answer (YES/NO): NO